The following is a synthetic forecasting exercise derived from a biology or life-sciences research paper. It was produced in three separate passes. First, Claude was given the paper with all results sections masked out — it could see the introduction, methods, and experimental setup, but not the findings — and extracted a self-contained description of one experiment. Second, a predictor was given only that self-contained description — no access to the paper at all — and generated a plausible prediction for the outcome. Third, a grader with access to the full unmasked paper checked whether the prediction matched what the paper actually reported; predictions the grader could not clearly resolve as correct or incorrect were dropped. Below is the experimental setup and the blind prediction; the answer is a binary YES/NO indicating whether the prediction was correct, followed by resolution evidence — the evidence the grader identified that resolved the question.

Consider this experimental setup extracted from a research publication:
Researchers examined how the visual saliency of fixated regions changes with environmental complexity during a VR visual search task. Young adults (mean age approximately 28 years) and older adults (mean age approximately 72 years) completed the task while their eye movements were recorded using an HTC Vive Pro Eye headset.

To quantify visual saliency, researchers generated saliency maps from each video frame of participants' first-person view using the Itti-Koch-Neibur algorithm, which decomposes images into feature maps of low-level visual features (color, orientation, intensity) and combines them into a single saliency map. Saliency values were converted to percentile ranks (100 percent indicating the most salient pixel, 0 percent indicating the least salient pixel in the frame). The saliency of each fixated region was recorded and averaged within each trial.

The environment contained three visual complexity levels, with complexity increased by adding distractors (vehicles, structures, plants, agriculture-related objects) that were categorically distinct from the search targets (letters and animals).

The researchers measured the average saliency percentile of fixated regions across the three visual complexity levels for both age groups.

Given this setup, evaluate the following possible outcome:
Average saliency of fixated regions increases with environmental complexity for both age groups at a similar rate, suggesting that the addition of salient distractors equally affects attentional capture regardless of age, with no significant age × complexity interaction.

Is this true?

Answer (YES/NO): NO